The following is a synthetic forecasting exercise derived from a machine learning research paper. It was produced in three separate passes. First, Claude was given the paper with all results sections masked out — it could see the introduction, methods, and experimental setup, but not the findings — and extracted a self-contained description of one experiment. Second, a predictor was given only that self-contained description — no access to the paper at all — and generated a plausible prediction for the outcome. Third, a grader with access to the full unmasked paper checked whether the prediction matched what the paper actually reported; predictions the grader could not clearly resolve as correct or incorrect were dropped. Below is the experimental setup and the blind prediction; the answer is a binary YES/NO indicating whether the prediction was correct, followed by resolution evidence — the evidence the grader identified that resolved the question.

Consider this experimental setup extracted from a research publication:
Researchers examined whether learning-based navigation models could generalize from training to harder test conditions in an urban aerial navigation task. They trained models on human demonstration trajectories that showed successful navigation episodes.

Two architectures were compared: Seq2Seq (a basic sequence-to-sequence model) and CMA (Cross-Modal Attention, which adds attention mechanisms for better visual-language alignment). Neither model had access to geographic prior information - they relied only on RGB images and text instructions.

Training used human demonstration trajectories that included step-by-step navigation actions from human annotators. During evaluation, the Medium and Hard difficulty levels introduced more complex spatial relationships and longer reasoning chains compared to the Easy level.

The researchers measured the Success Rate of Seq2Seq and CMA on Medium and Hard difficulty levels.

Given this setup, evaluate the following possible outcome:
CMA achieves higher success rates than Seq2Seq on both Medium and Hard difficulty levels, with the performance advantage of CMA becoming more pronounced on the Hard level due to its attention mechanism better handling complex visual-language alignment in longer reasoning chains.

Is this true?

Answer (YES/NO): NO